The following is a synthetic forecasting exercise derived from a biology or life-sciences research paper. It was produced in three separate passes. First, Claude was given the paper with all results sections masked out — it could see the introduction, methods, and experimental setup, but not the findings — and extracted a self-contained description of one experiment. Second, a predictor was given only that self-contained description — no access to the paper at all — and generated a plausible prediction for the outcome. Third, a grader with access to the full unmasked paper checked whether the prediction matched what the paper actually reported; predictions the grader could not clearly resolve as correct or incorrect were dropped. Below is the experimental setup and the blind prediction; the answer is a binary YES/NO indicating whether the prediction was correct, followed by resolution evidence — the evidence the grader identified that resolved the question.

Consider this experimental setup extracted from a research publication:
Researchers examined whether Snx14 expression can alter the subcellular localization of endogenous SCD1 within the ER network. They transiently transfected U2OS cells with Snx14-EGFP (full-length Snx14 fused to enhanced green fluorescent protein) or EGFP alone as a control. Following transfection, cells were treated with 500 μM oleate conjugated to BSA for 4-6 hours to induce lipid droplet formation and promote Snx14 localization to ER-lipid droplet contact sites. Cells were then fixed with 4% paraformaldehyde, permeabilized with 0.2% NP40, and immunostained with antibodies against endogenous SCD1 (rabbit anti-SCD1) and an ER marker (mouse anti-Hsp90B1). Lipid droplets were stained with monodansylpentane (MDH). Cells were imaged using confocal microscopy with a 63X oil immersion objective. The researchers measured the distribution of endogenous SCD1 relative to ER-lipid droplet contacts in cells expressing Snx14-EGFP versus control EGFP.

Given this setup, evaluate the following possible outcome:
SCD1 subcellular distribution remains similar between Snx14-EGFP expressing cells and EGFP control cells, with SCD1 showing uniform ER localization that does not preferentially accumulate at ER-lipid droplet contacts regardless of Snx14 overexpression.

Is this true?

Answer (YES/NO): NO